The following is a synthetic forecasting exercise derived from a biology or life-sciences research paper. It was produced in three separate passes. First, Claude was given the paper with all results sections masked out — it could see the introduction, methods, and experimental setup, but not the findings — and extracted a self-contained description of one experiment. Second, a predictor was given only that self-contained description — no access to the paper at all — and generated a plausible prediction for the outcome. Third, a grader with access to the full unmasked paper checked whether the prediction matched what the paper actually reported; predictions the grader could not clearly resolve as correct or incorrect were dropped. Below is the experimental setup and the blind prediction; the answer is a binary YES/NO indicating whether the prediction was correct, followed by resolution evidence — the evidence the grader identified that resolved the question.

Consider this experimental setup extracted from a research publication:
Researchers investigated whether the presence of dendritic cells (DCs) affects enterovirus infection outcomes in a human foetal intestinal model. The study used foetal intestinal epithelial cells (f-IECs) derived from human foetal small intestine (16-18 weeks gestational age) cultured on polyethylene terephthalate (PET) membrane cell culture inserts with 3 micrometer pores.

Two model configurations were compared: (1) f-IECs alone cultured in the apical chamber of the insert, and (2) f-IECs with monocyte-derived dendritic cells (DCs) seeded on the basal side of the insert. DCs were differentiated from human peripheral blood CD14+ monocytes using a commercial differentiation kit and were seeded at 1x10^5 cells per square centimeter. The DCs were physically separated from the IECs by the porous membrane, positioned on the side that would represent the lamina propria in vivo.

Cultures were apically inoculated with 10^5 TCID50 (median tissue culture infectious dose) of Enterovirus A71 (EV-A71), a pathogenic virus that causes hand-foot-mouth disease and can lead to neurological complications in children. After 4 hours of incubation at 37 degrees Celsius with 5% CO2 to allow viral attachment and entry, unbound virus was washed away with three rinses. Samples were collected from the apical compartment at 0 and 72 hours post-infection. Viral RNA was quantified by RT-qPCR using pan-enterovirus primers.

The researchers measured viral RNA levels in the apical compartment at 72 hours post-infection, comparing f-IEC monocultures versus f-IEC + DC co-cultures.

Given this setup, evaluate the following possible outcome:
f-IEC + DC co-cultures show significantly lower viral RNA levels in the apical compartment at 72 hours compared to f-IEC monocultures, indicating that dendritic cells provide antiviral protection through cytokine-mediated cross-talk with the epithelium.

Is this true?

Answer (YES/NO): NO